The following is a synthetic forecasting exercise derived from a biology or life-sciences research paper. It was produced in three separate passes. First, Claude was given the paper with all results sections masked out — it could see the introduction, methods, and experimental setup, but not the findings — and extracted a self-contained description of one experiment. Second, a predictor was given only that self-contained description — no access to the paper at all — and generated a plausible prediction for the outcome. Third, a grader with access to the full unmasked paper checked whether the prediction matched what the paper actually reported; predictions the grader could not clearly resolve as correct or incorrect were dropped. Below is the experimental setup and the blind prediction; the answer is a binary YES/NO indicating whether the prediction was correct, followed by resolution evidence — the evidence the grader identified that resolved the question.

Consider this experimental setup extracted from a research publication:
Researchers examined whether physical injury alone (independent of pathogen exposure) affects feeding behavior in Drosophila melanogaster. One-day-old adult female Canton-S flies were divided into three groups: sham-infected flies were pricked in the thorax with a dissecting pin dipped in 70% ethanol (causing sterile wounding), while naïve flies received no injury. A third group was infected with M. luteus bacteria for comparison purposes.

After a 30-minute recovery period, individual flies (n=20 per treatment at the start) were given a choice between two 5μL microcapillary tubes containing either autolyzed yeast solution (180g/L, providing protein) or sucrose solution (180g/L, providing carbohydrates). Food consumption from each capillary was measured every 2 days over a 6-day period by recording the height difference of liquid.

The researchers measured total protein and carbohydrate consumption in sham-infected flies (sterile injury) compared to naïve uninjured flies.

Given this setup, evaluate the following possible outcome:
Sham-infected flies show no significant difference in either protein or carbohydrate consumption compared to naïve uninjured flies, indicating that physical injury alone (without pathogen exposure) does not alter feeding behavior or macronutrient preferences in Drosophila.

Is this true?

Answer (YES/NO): YES